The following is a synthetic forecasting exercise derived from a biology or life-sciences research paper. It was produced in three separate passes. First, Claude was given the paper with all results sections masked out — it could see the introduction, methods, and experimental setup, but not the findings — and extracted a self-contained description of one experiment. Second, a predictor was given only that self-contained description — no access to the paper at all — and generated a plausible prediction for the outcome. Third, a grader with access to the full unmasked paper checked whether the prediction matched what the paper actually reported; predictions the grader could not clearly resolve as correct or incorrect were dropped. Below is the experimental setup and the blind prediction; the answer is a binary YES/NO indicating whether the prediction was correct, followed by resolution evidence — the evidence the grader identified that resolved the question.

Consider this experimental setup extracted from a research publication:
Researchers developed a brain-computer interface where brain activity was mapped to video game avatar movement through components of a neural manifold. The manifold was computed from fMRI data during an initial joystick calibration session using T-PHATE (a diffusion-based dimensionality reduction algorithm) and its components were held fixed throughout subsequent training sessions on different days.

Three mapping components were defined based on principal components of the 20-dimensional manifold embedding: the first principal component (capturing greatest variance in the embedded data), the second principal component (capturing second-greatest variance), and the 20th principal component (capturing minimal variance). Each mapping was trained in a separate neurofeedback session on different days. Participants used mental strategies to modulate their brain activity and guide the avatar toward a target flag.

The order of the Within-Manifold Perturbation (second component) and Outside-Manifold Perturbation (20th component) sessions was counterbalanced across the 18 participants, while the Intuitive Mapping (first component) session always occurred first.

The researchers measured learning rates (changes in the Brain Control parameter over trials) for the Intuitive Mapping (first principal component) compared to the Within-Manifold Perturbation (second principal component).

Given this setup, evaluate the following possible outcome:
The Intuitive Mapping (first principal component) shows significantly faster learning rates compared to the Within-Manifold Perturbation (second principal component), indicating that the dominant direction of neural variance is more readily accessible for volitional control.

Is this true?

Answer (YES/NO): YES